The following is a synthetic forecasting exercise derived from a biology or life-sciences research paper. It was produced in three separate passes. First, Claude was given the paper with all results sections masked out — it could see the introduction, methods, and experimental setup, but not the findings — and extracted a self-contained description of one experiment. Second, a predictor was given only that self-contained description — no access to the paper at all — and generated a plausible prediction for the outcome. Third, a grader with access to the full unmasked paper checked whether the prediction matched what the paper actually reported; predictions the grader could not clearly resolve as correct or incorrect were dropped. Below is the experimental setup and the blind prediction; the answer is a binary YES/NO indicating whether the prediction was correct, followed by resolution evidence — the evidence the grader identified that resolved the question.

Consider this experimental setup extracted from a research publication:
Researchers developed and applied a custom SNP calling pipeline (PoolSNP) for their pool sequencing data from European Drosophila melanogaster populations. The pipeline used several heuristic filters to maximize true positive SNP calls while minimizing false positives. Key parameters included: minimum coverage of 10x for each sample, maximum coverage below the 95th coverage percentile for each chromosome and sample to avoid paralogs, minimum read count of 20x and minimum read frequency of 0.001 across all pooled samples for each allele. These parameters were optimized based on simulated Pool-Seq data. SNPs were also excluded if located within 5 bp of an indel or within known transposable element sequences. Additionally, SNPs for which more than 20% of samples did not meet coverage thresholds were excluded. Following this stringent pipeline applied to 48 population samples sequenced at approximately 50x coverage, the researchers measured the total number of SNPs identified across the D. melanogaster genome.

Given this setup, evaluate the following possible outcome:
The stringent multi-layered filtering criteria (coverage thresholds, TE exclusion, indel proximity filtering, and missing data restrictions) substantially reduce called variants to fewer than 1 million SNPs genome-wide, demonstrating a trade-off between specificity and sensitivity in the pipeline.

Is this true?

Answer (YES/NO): NO